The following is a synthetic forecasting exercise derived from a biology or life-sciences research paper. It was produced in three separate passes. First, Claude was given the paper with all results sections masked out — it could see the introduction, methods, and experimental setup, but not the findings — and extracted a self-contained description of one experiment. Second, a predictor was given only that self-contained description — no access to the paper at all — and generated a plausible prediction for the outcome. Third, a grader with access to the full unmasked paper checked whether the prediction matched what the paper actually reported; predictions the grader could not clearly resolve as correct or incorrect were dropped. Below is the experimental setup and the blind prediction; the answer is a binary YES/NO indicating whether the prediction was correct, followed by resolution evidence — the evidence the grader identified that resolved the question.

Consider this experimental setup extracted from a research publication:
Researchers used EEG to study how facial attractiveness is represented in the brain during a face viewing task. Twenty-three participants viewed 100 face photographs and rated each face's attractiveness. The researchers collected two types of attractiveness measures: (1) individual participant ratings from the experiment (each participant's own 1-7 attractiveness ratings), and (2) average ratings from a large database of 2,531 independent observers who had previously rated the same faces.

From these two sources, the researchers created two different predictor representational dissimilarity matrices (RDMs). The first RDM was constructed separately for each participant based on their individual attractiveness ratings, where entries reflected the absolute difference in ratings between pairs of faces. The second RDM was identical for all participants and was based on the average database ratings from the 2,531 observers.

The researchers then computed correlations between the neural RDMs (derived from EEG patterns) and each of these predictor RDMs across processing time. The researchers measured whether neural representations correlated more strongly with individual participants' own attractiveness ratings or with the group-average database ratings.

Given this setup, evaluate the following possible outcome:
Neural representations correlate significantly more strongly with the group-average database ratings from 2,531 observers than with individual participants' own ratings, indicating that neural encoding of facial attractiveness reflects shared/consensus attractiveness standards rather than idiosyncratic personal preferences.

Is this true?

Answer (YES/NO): NO